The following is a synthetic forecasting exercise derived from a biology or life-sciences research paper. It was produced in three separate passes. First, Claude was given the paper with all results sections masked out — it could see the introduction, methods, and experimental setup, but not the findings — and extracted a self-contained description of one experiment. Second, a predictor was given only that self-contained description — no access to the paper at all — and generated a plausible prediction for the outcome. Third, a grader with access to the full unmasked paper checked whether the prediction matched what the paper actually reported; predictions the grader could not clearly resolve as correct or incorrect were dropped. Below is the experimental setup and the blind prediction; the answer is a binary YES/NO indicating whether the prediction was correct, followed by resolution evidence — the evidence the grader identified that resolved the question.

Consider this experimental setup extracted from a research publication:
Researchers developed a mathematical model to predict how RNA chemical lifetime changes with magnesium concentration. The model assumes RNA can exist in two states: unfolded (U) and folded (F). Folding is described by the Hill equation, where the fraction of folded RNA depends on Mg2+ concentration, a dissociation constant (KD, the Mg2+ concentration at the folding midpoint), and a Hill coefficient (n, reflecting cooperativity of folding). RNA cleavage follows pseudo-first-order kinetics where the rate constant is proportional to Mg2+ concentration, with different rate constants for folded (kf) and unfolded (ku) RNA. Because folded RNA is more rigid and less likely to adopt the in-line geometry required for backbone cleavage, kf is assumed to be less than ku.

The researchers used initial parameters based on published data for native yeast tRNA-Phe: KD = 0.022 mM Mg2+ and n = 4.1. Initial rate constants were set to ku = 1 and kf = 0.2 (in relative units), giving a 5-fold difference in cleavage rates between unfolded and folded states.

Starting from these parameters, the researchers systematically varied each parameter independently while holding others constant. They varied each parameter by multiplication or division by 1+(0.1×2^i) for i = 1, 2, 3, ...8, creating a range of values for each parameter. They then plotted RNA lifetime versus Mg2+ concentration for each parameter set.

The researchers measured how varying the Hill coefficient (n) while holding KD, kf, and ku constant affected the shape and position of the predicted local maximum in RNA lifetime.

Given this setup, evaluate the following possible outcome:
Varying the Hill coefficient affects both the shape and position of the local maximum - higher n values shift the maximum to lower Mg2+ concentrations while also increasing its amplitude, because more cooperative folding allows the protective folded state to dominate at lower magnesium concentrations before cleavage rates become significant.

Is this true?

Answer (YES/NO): NO